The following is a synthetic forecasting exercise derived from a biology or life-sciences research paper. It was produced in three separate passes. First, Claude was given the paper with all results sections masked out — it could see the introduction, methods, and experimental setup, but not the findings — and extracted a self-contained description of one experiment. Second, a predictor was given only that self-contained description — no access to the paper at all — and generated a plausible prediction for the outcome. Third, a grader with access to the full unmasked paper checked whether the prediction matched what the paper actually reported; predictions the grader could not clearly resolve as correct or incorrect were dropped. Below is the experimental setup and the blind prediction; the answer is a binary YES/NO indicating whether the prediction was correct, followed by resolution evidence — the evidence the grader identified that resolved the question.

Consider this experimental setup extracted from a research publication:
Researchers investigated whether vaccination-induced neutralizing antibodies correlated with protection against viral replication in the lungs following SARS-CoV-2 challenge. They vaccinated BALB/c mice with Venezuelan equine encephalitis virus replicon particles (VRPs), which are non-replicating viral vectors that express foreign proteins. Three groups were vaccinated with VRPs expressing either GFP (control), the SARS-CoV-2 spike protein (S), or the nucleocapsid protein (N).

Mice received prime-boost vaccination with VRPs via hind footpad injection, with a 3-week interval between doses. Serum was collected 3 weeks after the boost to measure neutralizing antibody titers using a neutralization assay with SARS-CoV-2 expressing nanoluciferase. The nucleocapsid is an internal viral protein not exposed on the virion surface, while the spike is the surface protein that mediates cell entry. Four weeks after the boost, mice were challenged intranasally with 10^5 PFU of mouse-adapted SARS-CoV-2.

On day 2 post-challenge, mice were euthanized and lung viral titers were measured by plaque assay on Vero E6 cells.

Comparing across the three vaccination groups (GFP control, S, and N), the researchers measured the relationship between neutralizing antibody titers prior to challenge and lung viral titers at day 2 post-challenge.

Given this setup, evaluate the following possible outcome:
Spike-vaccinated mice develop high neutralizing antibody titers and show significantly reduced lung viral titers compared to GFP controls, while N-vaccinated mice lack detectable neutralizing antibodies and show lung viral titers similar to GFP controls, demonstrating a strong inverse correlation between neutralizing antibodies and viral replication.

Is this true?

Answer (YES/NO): YES